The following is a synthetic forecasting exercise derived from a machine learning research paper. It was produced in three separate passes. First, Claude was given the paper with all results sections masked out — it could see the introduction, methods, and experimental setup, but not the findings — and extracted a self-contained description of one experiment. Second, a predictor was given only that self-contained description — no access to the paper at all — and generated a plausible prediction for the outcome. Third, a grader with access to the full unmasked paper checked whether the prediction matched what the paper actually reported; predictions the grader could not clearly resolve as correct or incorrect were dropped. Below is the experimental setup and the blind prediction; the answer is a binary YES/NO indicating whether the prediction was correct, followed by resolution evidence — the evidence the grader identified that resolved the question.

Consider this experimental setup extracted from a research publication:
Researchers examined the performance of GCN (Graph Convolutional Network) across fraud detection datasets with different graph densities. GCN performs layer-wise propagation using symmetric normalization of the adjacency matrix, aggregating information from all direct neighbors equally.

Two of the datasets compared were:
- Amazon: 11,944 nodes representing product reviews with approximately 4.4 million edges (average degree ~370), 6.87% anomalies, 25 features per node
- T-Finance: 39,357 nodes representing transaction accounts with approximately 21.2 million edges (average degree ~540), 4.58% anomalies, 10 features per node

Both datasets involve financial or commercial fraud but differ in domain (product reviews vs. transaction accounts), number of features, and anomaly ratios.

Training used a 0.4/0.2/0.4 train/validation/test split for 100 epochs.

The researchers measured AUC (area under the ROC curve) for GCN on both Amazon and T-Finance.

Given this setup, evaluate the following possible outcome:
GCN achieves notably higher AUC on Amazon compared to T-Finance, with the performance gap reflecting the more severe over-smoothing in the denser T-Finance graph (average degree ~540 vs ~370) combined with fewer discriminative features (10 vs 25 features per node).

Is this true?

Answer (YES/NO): NO